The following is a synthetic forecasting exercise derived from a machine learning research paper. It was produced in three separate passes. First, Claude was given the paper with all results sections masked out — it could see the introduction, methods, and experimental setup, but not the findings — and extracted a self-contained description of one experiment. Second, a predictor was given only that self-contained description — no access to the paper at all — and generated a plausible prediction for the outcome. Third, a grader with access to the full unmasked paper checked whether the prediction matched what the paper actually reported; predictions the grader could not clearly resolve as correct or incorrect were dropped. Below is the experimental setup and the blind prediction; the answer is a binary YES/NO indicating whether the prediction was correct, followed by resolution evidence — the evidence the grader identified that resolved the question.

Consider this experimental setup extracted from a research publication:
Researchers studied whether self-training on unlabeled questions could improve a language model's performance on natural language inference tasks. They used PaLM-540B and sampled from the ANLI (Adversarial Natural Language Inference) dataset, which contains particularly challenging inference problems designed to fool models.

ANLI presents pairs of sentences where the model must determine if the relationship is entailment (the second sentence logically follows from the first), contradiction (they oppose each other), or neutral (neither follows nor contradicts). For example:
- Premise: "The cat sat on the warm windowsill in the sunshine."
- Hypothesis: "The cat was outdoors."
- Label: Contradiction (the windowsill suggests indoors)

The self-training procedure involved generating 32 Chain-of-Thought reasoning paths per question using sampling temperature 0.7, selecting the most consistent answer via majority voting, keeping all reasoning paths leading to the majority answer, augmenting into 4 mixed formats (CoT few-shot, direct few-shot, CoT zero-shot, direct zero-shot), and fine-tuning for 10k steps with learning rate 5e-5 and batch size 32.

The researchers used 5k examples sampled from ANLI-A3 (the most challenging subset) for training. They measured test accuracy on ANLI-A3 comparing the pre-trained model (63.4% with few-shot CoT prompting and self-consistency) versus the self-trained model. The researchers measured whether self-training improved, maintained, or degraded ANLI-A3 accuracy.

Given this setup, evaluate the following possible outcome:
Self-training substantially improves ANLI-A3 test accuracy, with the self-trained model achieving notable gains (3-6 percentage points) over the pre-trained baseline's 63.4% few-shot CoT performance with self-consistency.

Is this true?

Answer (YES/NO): YES